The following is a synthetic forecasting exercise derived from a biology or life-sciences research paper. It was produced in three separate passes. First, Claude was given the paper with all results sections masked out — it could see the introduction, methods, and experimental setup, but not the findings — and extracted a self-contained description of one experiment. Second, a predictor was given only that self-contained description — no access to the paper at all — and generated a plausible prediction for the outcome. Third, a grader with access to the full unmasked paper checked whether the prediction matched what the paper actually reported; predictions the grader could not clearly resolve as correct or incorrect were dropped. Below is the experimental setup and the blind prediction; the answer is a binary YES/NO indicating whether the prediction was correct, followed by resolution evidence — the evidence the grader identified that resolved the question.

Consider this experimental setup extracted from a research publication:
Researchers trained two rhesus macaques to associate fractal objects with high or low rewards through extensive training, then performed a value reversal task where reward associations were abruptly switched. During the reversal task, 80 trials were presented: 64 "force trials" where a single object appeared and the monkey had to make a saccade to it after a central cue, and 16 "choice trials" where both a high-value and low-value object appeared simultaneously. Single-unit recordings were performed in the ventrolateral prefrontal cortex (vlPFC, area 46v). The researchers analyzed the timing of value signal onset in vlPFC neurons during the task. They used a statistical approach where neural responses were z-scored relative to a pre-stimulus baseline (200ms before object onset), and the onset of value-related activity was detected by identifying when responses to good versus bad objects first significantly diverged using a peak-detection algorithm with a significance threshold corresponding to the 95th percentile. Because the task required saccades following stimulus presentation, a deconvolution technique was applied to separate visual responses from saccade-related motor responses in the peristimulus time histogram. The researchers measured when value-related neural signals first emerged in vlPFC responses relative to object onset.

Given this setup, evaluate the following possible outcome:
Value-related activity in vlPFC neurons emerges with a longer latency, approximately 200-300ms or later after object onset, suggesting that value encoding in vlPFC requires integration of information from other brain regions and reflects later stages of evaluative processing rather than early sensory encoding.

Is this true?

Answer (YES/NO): NO